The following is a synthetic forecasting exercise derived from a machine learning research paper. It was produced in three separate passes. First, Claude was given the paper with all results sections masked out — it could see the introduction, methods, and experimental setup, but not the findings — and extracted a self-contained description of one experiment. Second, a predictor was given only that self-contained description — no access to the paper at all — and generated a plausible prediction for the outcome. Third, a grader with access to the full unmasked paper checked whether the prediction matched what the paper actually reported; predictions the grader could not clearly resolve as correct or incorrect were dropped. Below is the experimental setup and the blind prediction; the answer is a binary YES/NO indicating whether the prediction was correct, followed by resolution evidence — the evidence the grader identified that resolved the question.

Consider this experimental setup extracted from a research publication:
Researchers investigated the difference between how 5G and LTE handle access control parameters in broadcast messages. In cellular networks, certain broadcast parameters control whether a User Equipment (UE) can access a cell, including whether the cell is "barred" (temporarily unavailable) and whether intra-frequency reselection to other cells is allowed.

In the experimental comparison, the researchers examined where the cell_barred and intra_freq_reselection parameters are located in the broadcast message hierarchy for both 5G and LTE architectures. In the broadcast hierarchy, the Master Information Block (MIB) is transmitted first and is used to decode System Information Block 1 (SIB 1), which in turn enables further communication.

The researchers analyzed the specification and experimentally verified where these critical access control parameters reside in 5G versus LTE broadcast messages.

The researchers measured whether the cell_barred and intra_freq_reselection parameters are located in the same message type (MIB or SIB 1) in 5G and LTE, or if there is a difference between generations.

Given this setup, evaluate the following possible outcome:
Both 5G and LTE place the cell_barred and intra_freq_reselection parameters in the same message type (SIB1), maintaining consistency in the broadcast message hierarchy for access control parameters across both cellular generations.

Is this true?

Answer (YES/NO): NO